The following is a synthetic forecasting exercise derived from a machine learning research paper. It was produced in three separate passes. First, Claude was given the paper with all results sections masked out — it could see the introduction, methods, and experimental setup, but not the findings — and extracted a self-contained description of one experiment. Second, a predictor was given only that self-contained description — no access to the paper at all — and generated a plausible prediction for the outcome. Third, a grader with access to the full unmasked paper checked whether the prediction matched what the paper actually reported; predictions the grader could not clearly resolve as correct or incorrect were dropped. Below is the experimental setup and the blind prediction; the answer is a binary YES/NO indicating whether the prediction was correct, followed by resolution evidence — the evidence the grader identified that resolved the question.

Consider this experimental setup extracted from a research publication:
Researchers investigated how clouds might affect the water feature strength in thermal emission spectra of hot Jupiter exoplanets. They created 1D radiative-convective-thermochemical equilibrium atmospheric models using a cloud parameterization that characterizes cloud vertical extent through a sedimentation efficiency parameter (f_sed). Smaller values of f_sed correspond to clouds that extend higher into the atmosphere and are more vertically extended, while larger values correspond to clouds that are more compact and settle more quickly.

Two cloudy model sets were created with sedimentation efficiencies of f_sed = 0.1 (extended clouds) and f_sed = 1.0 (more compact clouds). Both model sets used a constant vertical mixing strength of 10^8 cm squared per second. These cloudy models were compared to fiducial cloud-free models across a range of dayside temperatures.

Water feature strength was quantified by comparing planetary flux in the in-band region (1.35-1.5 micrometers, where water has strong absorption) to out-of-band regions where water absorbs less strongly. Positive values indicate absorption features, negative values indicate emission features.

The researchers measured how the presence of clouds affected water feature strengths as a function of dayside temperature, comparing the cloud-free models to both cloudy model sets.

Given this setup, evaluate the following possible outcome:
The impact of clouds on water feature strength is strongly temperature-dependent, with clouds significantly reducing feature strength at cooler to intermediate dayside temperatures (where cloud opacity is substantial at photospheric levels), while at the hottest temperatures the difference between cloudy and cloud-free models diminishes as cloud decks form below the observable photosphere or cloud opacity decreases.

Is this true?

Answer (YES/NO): YES